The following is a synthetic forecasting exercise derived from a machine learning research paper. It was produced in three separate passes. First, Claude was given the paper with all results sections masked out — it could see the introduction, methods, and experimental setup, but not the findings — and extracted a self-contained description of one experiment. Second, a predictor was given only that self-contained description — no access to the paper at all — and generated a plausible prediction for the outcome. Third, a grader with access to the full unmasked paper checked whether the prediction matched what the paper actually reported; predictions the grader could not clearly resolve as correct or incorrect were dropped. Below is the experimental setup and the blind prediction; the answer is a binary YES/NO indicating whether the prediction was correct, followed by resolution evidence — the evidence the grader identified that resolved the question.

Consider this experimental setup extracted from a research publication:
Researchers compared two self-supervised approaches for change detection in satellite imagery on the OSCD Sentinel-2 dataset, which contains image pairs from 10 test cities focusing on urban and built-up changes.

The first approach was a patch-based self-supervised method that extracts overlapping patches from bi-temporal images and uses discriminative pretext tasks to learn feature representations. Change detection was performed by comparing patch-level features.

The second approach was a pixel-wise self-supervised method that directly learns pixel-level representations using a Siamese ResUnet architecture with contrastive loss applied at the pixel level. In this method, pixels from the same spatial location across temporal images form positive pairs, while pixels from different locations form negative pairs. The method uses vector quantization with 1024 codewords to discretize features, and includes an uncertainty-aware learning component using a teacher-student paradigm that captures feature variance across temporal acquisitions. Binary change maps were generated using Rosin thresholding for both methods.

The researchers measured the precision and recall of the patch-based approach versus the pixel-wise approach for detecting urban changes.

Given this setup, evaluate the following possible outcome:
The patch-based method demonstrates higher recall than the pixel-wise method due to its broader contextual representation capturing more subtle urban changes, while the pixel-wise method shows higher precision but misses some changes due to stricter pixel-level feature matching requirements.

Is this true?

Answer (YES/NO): YES